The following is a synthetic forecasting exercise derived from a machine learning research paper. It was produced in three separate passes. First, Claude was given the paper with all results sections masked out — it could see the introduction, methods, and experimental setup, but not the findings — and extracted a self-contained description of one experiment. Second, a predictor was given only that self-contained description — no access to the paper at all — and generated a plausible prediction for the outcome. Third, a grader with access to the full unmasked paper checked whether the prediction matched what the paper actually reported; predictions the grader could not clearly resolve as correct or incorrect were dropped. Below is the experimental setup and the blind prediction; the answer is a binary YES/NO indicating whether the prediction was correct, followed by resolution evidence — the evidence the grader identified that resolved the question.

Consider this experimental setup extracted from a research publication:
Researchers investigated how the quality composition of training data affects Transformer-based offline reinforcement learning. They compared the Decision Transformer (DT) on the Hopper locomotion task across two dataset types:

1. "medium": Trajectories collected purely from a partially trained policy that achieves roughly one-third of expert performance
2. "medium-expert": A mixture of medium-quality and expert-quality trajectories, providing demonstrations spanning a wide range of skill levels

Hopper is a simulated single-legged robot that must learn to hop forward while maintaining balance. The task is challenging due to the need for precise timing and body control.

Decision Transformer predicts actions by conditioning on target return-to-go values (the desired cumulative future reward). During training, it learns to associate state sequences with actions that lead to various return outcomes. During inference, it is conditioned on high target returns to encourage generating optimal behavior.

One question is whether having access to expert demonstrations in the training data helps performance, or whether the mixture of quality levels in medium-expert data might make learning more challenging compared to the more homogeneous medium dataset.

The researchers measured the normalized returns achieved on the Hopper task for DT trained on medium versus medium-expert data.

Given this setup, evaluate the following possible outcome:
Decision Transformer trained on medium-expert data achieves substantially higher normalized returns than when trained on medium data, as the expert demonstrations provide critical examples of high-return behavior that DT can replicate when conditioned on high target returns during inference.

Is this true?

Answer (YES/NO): YES